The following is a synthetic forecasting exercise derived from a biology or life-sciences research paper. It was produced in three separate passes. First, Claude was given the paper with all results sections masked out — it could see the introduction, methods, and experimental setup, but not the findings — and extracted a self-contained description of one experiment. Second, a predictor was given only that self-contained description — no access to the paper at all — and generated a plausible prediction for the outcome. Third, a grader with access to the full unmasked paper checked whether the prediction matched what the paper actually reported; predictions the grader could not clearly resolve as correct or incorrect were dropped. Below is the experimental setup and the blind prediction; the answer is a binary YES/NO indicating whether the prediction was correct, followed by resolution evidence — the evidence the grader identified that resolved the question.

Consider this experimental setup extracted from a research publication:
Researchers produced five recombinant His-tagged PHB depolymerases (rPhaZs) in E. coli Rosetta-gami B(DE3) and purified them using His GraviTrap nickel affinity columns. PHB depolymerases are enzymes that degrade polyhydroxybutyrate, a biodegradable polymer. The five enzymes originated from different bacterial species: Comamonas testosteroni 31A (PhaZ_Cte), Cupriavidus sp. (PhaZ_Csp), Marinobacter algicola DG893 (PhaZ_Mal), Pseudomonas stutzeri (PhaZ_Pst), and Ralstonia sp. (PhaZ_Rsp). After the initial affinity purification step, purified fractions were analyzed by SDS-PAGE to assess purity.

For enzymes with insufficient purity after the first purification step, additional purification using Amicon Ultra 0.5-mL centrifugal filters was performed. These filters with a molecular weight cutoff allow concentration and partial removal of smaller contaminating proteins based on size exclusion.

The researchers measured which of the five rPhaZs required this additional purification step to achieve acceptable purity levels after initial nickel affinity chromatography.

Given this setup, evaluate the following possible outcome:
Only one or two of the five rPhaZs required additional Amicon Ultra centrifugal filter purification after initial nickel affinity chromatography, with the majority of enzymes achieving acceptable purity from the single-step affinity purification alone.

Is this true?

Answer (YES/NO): NO